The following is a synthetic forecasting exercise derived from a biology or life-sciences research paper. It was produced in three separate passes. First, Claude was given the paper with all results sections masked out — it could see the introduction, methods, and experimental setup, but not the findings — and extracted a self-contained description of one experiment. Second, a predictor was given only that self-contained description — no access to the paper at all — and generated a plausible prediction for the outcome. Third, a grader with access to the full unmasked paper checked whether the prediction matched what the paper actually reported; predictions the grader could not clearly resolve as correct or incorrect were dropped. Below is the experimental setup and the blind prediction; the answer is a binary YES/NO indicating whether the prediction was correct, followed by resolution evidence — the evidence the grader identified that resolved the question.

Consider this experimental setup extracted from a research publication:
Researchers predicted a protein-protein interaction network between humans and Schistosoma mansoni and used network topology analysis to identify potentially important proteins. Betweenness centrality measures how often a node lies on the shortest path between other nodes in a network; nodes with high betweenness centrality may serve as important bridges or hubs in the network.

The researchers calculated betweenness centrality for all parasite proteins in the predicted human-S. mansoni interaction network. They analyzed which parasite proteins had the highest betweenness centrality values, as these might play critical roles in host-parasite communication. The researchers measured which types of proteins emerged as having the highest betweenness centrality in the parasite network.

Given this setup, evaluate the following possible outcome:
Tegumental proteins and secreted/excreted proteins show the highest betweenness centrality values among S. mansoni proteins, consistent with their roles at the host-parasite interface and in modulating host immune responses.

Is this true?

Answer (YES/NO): NO